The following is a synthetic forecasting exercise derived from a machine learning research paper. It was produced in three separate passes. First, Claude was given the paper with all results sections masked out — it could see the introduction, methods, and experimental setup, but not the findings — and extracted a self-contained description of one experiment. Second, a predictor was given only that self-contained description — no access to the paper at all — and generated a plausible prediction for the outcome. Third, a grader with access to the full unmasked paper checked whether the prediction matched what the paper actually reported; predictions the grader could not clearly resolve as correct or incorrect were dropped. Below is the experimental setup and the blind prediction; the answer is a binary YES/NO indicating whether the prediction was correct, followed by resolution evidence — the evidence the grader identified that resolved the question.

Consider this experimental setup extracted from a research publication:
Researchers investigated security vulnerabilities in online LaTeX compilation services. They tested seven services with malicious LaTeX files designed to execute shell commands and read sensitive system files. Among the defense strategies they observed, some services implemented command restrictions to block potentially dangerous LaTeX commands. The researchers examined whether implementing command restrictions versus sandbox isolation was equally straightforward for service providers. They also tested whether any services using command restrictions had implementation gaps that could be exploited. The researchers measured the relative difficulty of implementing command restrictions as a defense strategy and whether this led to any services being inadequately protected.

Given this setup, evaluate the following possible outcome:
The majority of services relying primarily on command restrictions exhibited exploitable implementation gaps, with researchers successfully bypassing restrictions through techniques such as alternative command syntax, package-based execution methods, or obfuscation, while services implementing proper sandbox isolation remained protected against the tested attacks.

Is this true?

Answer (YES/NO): NO